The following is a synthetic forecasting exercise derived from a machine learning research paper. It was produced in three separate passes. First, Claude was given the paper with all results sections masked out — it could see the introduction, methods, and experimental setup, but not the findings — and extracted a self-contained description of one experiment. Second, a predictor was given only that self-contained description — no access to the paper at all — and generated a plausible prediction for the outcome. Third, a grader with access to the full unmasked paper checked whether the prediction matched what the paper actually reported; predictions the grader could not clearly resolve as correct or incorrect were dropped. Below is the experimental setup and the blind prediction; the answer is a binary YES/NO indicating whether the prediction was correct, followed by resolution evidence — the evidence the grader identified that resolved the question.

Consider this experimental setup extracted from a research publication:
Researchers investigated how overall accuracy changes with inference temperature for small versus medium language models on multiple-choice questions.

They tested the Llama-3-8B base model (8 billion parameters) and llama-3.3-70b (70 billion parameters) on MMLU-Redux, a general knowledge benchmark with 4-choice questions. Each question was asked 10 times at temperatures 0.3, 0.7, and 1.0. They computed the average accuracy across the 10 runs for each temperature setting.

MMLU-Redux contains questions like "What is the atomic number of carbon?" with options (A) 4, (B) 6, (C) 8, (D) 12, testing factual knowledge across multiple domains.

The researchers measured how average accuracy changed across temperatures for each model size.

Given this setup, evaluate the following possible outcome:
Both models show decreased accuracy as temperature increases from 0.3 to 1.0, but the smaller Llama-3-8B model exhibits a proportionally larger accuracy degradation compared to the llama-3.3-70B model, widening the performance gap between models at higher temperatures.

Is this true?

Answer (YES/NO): NO